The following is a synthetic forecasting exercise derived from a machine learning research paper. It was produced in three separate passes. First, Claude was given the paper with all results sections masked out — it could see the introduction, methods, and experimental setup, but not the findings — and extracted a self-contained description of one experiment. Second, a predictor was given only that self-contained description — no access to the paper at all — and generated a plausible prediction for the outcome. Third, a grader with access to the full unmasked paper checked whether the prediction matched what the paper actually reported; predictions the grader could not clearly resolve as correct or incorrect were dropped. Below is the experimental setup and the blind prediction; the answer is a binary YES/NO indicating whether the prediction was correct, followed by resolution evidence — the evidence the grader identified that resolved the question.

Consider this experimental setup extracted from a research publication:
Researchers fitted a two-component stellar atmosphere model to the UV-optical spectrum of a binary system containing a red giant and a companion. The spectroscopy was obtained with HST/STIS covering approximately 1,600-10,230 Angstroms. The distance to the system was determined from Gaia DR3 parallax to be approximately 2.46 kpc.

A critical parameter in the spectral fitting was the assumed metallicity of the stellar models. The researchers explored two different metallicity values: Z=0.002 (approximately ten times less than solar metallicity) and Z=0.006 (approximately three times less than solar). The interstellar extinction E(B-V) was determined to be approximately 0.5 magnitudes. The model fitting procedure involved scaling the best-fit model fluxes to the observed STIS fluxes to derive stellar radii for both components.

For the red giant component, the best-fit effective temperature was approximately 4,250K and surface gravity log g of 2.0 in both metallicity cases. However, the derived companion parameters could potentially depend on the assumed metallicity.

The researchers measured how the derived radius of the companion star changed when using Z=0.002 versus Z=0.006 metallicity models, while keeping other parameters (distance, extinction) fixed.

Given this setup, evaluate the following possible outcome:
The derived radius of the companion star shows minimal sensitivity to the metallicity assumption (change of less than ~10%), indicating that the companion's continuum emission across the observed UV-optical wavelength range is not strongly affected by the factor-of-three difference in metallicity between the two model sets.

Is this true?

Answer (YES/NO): NO